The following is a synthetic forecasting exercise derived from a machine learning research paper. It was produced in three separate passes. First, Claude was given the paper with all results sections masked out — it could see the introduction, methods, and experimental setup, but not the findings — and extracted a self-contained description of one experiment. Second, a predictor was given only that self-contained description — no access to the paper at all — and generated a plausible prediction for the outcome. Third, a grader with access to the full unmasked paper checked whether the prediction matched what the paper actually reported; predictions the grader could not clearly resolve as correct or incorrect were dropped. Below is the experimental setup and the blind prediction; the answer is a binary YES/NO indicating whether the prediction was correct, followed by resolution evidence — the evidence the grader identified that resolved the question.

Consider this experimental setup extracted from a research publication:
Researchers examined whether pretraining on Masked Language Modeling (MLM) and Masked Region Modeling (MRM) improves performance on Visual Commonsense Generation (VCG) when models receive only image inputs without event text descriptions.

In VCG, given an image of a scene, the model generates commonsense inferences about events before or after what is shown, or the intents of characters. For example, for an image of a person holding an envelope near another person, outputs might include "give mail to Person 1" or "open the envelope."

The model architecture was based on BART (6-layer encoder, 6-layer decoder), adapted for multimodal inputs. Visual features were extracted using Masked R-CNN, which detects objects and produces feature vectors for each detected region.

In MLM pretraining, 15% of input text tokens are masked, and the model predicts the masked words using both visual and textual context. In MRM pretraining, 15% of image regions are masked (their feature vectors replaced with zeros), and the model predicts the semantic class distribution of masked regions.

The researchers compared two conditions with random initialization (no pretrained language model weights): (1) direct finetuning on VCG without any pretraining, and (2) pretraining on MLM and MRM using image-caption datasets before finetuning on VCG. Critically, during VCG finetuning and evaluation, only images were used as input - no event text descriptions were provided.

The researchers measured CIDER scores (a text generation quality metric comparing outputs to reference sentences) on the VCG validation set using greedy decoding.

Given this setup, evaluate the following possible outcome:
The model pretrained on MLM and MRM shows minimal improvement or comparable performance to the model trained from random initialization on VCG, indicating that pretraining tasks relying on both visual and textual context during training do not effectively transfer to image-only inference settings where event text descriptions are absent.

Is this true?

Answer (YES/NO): NO